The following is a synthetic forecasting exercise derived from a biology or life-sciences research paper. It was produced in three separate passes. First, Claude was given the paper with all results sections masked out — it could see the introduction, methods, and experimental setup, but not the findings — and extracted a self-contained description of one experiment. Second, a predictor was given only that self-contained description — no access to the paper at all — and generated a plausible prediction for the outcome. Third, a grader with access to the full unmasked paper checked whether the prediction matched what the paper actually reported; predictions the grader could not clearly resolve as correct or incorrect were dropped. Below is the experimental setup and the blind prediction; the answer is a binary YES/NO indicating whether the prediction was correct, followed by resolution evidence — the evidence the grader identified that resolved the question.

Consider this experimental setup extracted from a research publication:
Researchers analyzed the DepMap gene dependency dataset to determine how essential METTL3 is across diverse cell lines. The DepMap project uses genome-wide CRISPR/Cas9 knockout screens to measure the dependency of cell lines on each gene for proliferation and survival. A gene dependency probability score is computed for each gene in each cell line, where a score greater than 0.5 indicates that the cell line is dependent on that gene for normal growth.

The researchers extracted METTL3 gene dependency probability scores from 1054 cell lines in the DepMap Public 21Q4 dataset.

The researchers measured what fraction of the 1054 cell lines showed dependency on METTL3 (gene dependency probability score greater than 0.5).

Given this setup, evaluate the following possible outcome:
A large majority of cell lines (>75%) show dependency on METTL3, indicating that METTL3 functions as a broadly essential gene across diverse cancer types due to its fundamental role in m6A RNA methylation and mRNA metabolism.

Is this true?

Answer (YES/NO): YES